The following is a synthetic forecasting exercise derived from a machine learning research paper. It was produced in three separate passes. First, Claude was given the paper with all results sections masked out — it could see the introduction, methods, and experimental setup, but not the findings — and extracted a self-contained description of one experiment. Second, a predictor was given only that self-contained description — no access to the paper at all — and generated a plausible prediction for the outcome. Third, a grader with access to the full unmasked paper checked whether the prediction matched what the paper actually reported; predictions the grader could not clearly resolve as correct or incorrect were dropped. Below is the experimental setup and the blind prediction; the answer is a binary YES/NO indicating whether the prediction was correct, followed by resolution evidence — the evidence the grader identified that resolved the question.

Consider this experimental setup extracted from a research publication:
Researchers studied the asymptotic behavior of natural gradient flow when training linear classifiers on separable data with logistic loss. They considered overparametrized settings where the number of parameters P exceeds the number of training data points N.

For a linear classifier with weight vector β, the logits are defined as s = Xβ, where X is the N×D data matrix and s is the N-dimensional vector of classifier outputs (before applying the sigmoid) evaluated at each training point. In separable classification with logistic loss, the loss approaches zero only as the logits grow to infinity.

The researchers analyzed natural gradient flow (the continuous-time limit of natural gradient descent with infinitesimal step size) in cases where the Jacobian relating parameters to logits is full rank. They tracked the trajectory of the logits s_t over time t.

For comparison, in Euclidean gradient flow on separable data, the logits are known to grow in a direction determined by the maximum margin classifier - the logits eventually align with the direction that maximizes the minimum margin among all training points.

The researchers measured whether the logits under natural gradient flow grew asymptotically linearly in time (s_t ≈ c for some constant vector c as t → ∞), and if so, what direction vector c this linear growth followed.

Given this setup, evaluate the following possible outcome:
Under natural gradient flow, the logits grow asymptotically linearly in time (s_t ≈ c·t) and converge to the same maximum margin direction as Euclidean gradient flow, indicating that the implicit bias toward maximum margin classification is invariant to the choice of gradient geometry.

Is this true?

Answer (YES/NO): NO